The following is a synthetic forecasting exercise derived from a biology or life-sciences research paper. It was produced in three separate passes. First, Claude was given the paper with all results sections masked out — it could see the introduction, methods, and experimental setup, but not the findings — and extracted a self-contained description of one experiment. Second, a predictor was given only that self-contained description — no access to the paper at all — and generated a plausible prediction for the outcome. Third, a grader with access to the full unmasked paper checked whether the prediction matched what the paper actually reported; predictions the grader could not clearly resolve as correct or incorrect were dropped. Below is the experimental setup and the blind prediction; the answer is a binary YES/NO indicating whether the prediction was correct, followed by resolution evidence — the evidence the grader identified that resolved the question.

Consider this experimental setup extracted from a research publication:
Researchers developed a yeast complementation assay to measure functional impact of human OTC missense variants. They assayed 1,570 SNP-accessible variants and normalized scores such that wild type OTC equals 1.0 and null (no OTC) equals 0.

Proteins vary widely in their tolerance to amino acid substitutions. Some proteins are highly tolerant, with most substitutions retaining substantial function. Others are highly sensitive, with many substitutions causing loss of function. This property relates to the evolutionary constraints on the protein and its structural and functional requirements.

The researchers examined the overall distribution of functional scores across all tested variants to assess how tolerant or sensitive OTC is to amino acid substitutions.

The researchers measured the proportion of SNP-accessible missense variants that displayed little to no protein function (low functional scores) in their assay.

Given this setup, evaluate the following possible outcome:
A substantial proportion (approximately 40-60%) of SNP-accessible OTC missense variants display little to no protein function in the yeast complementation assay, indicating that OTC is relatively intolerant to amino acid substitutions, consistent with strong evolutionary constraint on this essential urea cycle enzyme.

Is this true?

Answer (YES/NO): NO